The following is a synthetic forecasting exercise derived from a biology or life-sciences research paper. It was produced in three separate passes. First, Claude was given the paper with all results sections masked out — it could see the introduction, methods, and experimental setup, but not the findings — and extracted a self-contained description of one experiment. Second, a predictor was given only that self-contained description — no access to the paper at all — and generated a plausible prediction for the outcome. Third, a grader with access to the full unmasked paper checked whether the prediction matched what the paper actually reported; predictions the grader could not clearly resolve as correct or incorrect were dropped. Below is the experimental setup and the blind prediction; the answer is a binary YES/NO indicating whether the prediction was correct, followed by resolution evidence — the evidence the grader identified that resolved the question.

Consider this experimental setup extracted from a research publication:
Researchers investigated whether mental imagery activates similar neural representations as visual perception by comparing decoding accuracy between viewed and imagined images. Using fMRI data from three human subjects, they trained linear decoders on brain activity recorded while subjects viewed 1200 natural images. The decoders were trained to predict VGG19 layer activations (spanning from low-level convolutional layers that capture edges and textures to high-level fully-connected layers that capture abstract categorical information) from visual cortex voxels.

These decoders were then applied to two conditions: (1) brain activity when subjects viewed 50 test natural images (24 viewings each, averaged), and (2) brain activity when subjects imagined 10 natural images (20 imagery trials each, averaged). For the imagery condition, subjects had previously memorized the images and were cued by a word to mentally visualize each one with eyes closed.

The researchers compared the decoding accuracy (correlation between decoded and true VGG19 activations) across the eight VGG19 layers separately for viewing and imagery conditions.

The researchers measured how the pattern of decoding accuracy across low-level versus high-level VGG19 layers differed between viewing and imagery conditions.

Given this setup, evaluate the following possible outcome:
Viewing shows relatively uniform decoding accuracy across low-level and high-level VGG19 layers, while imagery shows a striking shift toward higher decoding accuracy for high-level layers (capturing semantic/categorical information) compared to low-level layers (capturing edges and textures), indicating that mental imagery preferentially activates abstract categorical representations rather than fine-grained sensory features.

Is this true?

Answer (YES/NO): YES